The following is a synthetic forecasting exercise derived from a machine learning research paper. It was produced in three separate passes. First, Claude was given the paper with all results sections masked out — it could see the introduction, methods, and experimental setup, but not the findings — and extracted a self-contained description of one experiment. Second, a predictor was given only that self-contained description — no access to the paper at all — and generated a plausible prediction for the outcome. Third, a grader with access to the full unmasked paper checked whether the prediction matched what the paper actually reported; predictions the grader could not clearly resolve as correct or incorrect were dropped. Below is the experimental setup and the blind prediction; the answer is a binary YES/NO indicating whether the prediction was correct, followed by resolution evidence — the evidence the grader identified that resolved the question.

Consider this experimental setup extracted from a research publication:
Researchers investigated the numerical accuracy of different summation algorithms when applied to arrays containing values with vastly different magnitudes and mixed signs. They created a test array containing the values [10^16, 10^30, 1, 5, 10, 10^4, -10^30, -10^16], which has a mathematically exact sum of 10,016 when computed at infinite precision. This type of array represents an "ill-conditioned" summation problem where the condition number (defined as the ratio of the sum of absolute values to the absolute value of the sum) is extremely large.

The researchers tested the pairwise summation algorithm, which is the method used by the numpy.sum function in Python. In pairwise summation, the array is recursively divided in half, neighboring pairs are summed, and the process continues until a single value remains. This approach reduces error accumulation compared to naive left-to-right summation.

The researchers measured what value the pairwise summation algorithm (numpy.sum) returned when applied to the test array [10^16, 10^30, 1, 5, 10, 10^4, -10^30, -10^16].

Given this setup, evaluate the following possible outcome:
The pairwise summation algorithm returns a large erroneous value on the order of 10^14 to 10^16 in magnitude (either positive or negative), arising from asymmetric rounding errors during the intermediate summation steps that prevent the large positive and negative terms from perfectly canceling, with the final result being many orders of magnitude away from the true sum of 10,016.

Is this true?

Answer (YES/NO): NO